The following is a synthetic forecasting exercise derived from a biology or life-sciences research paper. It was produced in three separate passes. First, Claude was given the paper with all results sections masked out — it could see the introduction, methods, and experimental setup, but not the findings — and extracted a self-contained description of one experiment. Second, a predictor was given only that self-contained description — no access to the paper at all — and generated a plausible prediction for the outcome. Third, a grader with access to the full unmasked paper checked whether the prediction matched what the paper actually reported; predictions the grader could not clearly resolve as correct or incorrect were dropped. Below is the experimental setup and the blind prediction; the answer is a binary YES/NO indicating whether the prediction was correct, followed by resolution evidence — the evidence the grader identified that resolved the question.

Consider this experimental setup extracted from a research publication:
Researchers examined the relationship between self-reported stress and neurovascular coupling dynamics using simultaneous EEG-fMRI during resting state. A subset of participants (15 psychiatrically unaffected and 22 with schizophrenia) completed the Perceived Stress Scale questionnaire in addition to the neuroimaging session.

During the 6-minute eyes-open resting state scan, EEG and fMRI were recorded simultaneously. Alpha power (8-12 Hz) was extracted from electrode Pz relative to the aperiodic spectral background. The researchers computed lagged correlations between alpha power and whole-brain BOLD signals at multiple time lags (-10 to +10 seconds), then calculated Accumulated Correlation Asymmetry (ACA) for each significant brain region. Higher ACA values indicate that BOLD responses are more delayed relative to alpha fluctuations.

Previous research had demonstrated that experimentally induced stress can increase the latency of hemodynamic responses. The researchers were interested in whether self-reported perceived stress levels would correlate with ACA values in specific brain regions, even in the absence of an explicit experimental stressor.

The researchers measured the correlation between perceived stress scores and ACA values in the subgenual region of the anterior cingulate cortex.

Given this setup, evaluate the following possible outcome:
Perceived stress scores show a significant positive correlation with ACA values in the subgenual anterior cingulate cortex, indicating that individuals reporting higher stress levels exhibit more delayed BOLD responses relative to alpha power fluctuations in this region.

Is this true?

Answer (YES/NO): YES